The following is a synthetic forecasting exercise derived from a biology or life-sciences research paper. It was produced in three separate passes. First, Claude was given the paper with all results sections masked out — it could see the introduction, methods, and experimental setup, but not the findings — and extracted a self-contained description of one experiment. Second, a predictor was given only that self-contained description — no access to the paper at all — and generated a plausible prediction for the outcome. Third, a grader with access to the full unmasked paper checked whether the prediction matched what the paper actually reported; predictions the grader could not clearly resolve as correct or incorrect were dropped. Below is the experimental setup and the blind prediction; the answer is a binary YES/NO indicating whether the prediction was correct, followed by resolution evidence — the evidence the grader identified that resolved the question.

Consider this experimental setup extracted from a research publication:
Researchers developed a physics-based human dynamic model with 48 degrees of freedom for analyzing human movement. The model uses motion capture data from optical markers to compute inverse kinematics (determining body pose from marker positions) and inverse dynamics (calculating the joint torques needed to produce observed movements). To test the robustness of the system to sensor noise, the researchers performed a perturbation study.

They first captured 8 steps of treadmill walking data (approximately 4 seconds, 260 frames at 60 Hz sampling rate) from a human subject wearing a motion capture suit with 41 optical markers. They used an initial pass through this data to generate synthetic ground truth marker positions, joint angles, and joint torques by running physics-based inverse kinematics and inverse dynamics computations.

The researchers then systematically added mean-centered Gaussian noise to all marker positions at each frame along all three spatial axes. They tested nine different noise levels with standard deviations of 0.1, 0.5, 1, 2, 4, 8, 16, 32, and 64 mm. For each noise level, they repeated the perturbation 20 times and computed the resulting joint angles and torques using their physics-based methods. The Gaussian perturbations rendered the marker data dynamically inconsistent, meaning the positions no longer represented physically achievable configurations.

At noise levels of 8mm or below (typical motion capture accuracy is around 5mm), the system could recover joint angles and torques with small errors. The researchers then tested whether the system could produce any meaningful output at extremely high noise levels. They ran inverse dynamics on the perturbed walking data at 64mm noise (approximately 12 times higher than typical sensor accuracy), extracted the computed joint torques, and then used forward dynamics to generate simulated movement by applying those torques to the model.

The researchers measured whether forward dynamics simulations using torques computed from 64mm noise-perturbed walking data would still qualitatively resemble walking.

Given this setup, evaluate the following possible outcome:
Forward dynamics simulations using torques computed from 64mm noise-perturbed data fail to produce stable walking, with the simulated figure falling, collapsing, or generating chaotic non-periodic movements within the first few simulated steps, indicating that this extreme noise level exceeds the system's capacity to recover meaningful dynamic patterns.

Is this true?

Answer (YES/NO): NO